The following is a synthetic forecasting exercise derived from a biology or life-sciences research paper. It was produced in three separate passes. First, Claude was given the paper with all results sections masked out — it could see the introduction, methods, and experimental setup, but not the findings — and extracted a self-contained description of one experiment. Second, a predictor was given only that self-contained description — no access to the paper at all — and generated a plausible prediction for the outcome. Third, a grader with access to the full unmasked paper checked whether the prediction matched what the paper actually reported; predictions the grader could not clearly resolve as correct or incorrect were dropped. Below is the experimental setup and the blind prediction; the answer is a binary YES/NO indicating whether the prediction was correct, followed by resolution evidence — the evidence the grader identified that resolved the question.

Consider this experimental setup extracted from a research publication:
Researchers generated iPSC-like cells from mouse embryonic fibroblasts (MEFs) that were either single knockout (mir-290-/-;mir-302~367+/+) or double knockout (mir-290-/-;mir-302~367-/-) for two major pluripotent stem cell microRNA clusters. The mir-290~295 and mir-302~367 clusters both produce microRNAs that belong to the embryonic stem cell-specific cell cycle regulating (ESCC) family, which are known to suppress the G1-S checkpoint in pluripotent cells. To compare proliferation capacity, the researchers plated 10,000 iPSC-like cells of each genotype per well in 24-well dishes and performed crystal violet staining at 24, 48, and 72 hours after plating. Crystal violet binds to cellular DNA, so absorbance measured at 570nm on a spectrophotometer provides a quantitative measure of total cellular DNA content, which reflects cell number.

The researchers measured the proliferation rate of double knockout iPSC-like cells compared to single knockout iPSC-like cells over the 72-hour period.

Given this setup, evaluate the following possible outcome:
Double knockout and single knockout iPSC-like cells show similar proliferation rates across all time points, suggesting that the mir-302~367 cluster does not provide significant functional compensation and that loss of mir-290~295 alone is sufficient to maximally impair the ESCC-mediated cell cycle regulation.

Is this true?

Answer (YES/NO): NO